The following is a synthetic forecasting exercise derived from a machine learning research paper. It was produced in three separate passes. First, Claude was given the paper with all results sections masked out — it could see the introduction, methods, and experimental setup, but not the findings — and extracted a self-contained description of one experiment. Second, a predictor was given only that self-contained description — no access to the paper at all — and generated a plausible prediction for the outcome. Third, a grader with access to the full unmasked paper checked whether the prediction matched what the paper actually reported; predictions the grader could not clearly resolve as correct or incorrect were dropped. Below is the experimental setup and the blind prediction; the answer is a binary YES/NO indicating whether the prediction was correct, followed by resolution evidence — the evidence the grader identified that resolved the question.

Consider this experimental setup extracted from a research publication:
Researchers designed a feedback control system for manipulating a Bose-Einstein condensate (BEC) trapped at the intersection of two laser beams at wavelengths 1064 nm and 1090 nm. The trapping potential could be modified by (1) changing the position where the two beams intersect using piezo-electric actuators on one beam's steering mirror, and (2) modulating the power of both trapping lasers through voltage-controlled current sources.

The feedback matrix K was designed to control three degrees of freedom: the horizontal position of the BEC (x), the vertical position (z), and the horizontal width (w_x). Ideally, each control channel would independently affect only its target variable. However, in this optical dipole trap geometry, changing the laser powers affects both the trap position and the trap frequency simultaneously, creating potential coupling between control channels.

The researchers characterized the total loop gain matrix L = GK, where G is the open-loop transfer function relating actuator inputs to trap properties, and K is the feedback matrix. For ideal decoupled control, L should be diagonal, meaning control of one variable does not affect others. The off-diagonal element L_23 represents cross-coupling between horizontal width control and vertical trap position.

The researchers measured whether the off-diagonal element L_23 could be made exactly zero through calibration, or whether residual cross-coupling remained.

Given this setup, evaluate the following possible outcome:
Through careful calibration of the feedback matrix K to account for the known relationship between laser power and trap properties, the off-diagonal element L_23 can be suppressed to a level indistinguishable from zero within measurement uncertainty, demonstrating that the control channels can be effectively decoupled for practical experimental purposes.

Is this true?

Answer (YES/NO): NO